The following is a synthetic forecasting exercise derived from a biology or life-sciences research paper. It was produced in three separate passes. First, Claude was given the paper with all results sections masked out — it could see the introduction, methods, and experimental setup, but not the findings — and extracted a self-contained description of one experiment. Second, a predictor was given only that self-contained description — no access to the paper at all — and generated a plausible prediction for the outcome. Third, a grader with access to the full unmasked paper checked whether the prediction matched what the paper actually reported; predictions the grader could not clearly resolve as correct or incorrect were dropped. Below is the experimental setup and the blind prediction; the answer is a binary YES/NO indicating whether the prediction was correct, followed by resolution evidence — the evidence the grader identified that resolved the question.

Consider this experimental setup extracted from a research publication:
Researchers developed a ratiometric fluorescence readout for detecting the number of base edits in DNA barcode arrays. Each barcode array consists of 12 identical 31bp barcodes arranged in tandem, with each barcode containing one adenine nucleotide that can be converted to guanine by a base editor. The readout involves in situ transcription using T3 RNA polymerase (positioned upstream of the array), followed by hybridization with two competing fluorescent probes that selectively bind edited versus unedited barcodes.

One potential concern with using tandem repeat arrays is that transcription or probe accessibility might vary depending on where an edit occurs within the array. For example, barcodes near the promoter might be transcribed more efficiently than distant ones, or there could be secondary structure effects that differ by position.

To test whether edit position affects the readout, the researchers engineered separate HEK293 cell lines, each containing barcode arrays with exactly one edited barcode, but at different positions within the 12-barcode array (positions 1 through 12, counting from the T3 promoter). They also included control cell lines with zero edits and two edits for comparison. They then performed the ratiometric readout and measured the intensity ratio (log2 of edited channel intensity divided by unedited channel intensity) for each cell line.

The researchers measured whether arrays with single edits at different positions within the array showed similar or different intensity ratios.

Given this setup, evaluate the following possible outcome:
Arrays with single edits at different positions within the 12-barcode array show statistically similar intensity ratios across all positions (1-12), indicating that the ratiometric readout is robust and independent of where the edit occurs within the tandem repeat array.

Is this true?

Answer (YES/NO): YES